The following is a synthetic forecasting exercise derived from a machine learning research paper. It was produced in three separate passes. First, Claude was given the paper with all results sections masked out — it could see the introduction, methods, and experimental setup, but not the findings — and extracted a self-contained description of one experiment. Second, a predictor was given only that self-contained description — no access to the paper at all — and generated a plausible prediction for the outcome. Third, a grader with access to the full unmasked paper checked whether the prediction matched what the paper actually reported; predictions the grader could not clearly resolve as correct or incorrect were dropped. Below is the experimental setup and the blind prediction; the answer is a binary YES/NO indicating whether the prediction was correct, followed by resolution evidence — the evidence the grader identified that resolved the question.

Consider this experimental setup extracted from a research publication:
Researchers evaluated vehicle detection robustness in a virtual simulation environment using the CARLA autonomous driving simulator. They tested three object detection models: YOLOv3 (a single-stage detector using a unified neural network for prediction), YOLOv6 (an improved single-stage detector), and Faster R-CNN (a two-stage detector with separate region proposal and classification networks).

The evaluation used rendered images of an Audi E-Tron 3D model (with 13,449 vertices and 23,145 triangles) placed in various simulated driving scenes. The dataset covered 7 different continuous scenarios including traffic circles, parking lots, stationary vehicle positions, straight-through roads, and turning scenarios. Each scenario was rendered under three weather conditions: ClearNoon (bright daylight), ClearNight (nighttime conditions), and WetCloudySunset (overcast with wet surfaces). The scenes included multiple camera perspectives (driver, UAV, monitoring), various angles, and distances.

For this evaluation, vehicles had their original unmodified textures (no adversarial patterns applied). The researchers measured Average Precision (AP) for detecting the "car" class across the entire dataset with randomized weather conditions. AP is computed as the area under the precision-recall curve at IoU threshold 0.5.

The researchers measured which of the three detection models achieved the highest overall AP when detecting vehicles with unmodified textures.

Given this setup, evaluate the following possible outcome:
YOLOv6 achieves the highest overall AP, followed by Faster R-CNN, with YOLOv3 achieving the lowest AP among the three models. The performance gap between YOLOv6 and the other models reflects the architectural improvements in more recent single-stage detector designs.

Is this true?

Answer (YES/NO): NO